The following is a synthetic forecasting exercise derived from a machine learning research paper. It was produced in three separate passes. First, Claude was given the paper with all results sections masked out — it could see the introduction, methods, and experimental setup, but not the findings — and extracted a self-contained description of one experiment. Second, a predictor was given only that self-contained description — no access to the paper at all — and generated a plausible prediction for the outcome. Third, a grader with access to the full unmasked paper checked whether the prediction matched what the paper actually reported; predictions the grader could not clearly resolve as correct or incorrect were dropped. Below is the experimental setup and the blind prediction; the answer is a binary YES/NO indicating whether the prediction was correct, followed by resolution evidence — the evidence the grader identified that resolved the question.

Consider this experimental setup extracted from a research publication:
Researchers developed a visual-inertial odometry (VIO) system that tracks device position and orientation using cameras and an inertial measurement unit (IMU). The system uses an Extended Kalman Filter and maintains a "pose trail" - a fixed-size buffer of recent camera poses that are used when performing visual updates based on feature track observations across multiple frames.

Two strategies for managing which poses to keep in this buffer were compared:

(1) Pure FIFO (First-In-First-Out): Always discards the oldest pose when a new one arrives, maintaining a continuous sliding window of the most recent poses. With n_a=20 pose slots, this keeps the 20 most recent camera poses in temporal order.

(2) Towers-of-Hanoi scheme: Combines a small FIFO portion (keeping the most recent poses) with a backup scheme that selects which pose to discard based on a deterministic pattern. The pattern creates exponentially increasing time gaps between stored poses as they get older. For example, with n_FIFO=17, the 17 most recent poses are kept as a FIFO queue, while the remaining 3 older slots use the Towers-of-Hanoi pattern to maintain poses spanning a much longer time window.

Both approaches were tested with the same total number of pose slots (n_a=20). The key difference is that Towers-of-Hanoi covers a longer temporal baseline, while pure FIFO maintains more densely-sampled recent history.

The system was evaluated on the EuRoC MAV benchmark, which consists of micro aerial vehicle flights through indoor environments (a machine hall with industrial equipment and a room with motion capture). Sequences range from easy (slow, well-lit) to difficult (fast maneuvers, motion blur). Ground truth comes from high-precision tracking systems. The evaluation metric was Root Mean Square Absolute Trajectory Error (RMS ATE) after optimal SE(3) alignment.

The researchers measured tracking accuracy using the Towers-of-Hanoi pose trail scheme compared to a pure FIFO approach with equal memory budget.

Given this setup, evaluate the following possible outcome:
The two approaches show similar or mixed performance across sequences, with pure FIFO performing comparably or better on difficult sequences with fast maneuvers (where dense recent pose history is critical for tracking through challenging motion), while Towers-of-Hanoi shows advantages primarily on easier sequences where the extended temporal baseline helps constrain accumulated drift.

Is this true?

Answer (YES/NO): NO